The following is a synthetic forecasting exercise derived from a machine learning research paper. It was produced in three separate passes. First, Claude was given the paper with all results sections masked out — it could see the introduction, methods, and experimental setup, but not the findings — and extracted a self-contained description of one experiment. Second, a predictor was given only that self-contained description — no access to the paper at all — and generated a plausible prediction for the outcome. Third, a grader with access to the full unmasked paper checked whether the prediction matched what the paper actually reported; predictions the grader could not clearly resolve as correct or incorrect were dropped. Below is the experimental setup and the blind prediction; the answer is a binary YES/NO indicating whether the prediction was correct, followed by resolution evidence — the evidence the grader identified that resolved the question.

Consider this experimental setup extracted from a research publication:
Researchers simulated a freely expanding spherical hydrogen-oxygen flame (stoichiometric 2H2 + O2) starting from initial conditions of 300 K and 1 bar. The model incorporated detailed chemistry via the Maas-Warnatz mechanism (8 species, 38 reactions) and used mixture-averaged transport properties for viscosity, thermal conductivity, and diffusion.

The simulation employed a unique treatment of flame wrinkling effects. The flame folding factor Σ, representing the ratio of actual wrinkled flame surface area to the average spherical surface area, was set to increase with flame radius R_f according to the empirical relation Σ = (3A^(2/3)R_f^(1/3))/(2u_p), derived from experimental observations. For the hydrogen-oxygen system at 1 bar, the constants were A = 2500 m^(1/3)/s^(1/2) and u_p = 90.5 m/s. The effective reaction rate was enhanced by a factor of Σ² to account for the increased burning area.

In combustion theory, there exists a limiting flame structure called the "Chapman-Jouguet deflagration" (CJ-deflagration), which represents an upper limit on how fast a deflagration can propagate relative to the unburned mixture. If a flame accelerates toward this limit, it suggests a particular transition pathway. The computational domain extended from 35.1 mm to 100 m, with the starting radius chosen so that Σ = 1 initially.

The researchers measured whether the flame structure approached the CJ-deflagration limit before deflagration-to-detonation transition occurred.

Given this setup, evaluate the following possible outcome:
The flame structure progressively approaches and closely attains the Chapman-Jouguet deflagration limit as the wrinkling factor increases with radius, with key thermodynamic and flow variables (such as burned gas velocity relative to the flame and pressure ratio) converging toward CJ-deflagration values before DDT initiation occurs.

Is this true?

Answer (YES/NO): NO